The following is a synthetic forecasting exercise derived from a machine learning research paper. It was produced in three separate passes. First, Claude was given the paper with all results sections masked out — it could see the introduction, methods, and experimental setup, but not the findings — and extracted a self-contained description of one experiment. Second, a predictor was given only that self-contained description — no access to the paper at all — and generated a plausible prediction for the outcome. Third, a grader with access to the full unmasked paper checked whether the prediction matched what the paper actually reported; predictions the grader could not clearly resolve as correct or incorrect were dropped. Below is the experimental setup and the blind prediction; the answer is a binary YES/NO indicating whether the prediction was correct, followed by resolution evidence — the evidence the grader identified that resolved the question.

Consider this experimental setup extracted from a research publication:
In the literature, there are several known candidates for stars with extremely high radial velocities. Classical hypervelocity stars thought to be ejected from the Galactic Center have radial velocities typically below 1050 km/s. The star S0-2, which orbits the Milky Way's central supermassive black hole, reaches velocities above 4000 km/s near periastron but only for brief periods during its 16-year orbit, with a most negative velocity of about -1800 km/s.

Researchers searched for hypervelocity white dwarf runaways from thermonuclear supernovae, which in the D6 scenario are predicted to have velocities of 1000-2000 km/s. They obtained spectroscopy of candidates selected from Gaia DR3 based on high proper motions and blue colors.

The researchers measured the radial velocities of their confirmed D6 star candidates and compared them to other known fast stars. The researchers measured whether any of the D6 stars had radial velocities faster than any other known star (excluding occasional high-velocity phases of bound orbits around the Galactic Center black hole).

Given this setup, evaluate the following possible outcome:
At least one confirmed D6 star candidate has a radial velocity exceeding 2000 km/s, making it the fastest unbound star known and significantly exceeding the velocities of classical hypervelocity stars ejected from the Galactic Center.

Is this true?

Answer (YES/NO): YES